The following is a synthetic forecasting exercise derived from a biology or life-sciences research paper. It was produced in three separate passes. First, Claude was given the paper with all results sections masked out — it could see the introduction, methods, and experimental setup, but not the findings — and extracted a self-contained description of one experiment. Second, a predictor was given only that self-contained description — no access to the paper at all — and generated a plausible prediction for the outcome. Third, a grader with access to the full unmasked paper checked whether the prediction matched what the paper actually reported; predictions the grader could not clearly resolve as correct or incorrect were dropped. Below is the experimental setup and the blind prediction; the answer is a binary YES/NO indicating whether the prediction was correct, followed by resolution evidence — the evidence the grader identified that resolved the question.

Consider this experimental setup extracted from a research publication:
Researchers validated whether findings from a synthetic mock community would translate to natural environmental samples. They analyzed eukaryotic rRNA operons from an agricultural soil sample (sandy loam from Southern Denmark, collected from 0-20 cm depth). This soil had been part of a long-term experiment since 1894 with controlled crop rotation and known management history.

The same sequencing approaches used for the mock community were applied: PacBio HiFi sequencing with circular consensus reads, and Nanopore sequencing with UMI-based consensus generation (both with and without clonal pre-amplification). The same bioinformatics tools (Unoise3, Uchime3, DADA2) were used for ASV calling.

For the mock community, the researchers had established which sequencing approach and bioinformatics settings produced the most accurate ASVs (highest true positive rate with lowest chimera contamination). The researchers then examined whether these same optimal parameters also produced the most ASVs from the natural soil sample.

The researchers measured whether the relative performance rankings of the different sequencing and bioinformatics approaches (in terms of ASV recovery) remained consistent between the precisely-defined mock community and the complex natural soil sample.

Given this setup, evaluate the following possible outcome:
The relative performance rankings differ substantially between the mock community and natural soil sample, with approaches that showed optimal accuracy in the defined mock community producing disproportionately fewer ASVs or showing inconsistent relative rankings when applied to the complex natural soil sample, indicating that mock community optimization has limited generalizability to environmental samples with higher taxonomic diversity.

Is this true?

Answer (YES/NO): YES